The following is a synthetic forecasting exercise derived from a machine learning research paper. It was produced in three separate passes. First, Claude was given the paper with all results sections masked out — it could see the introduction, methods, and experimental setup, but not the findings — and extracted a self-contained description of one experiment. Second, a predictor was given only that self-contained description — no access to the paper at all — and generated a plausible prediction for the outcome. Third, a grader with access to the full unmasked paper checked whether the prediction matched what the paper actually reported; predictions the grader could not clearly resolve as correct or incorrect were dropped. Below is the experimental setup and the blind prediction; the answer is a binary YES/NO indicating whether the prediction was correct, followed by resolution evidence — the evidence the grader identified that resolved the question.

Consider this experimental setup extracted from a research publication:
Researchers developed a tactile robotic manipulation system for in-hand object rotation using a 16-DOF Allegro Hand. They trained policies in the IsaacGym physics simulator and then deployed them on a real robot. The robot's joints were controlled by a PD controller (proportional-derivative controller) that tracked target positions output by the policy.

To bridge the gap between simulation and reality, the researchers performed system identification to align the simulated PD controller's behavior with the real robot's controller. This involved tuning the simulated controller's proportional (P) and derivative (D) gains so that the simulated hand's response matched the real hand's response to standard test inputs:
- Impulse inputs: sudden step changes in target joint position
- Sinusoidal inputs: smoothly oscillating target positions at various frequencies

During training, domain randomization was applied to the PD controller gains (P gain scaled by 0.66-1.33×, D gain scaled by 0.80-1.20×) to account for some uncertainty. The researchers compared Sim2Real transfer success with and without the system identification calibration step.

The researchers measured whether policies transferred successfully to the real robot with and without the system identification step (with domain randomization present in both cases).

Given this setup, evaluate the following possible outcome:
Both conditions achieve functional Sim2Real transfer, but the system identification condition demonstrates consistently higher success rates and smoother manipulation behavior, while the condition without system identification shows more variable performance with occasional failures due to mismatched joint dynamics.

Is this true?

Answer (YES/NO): NO